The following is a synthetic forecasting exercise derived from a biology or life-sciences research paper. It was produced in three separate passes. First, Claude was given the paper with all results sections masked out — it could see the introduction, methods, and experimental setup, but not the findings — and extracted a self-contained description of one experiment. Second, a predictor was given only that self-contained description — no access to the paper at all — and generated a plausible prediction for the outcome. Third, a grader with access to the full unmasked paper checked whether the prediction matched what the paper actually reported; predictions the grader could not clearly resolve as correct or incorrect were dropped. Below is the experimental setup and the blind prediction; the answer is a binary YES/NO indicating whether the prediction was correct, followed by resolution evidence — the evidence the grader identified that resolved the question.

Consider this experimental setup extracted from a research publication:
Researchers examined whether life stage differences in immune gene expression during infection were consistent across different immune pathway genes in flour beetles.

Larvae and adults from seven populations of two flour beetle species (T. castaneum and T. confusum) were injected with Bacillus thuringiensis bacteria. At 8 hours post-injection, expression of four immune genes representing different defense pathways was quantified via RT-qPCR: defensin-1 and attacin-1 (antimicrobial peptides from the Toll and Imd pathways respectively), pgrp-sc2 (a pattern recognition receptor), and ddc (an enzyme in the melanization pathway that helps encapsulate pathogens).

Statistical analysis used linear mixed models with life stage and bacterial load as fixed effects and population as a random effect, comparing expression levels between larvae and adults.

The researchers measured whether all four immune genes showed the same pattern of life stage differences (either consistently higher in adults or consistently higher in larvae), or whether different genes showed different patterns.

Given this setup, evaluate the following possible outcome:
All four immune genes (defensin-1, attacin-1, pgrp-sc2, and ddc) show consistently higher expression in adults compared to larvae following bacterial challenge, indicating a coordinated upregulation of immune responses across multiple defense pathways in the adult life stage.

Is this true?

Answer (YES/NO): YES